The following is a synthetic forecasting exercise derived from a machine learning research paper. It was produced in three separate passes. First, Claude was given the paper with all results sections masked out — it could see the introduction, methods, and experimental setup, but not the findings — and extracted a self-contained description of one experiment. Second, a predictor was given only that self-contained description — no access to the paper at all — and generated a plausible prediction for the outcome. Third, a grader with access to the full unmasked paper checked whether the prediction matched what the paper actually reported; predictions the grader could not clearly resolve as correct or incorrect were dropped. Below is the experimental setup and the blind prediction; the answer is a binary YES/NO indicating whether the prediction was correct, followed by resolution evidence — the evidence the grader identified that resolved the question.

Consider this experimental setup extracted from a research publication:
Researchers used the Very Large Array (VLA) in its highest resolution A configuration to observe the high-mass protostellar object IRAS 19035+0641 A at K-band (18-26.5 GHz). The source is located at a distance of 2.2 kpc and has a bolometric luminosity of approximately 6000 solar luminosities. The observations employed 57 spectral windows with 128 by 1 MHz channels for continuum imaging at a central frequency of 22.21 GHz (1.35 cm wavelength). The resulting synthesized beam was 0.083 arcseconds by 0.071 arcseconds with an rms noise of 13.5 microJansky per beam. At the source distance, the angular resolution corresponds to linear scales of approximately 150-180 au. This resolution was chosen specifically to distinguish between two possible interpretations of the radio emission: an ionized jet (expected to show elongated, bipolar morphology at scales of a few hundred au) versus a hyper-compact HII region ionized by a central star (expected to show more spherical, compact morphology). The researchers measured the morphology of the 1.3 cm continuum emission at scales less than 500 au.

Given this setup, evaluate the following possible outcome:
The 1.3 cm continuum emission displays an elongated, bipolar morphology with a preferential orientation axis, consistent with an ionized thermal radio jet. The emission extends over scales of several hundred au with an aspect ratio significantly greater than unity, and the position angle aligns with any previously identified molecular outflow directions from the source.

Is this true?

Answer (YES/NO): NO